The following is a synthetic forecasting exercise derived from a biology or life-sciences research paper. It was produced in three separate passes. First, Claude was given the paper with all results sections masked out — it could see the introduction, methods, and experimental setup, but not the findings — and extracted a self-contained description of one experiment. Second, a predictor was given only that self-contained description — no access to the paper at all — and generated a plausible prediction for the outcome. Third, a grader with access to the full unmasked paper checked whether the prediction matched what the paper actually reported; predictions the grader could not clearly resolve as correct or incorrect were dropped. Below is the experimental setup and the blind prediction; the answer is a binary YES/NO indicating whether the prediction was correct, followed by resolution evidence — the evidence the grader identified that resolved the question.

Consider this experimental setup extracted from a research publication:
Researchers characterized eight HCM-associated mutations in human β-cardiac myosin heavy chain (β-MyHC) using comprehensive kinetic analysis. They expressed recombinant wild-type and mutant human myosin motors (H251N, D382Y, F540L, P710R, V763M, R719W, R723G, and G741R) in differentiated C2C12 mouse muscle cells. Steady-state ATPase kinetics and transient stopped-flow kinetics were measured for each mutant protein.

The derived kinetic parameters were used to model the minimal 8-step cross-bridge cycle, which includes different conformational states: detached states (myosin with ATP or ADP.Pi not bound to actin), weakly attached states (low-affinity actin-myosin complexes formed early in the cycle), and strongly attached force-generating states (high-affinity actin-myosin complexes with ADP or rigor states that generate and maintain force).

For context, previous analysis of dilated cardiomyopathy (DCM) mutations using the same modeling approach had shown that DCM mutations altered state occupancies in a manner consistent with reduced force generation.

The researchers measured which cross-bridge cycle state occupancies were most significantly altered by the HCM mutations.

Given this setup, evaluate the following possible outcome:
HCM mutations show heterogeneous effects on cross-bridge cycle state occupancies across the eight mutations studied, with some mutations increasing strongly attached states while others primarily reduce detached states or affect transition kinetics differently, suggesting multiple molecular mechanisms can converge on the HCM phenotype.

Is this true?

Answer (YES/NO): NO